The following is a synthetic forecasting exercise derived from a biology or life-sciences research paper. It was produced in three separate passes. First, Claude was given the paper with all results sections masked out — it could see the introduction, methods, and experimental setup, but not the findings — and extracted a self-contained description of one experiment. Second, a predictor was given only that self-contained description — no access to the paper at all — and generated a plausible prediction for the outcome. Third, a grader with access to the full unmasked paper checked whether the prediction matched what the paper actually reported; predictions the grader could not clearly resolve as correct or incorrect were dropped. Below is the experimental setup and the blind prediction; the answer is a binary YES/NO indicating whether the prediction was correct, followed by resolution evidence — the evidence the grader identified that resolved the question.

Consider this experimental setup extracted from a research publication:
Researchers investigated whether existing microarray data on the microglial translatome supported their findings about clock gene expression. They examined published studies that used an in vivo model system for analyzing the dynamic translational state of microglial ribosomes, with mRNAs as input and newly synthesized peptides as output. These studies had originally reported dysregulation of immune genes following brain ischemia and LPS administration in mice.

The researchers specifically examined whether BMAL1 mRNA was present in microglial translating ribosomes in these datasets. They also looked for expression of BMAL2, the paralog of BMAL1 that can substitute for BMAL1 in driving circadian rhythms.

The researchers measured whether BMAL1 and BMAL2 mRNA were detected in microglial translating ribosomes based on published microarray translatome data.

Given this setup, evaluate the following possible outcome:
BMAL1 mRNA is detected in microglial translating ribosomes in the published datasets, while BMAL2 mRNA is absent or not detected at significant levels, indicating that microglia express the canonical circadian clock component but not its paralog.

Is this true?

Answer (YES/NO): NO